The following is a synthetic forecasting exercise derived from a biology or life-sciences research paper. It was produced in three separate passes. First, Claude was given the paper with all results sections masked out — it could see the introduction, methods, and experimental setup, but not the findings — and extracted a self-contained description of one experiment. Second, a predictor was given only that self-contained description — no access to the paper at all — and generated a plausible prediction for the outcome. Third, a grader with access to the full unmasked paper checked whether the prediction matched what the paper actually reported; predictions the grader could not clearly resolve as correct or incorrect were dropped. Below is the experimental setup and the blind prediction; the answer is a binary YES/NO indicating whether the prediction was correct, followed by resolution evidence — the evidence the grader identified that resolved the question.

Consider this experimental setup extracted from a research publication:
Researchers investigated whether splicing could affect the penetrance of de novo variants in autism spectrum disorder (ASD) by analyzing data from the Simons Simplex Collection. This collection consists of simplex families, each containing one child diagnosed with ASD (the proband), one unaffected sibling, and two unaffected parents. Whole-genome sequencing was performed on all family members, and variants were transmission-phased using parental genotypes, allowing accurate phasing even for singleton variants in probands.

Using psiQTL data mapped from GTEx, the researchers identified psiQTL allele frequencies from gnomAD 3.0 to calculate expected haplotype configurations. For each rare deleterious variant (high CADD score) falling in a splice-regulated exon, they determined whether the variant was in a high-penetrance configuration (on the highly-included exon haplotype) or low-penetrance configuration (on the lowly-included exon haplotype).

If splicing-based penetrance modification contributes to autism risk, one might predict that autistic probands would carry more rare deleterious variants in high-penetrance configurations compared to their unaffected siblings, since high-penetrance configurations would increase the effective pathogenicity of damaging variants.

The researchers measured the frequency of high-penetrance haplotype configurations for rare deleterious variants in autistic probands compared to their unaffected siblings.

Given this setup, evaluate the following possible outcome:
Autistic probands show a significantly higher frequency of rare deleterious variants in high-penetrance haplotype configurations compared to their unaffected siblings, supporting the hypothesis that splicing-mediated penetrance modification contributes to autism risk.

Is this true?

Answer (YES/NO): NO